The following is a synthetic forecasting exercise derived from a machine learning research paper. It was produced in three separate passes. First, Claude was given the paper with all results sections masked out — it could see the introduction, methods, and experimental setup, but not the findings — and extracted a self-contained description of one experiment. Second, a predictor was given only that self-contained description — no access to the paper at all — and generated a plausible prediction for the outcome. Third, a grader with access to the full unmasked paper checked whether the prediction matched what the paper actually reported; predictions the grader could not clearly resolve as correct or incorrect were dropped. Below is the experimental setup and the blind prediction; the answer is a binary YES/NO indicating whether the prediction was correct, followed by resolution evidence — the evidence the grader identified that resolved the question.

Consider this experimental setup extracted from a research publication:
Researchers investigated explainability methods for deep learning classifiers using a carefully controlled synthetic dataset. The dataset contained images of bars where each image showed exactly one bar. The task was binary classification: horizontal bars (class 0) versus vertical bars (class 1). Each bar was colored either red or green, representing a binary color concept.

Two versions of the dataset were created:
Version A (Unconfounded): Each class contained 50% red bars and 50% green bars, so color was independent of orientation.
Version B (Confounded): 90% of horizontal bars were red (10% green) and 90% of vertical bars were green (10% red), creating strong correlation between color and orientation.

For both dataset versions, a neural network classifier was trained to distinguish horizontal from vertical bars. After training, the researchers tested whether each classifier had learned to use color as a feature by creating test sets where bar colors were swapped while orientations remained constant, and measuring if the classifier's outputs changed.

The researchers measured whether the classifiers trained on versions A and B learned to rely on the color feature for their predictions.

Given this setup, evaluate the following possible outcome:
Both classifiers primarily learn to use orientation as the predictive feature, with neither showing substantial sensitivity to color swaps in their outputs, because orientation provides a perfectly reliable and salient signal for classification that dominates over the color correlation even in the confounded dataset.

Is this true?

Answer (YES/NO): YES